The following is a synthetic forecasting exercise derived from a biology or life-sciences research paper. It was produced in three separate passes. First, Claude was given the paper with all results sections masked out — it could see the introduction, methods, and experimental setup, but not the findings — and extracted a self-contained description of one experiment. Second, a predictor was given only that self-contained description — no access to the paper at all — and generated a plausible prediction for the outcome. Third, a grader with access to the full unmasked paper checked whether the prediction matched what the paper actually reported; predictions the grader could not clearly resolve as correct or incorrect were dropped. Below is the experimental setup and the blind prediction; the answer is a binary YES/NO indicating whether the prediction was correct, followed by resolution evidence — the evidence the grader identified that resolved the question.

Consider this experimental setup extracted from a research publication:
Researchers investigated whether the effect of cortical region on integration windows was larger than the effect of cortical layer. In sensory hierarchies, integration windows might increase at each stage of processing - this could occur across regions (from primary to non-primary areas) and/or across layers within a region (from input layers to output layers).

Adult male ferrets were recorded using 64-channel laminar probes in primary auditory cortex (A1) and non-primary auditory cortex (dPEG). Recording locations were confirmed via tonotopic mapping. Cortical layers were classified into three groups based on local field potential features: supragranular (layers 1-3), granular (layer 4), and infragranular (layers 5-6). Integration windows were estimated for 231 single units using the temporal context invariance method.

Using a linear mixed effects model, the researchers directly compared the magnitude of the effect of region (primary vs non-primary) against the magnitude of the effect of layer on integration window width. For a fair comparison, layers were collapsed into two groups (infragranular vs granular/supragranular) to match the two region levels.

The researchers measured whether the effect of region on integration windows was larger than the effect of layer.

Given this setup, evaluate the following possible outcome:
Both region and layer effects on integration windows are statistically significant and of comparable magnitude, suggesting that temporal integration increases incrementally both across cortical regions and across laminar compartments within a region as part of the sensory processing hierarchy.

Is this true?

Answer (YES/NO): NO